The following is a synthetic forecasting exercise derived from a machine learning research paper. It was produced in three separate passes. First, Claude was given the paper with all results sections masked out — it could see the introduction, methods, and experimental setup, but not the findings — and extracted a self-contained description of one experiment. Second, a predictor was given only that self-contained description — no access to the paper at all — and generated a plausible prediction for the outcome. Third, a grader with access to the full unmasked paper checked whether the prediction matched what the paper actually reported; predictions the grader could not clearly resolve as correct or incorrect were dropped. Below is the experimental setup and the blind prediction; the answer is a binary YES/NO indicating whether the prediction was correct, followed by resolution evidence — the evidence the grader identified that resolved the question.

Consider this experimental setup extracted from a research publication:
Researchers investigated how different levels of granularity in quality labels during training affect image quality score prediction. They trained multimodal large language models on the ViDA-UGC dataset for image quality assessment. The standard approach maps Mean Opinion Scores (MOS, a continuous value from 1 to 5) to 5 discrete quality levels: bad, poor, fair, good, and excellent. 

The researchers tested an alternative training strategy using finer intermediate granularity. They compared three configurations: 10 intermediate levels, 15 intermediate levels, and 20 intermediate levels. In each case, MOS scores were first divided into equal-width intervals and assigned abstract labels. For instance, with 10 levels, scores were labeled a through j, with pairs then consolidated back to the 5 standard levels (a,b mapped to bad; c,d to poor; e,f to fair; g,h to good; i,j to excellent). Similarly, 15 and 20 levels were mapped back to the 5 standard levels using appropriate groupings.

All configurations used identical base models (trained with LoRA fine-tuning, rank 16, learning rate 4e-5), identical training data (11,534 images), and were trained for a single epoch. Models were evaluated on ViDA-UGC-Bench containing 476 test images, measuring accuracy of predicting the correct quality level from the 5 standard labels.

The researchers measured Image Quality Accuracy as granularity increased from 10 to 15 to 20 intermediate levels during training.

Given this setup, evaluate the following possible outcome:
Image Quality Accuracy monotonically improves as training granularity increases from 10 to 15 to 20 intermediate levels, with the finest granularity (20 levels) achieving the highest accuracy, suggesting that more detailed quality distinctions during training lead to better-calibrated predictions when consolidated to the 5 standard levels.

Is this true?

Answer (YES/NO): NO